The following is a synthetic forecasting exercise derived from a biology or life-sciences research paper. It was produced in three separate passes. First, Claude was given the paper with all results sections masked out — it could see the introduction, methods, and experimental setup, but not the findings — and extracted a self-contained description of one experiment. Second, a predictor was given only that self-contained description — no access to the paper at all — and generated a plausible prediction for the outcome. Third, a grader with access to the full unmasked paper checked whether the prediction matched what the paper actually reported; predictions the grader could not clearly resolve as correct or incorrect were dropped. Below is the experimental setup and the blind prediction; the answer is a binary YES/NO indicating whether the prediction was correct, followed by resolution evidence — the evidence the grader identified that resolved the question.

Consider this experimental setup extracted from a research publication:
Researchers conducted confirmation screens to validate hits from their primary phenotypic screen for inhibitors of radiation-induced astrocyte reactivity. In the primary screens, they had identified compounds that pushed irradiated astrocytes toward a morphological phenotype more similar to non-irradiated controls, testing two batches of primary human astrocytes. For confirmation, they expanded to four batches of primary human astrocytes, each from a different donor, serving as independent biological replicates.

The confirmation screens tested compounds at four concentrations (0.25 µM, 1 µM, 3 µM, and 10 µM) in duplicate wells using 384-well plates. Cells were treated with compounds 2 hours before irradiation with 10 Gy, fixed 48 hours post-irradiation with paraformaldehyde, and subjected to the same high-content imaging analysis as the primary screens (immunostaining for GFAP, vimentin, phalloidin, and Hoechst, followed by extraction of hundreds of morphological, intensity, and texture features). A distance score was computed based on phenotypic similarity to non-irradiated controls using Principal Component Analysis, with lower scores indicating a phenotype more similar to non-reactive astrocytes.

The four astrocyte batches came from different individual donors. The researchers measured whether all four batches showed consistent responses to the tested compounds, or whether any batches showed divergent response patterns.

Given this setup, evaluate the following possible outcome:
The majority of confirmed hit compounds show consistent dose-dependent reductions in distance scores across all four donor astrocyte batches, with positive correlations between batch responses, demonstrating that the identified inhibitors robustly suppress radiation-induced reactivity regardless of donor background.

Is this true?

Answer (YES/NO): NO